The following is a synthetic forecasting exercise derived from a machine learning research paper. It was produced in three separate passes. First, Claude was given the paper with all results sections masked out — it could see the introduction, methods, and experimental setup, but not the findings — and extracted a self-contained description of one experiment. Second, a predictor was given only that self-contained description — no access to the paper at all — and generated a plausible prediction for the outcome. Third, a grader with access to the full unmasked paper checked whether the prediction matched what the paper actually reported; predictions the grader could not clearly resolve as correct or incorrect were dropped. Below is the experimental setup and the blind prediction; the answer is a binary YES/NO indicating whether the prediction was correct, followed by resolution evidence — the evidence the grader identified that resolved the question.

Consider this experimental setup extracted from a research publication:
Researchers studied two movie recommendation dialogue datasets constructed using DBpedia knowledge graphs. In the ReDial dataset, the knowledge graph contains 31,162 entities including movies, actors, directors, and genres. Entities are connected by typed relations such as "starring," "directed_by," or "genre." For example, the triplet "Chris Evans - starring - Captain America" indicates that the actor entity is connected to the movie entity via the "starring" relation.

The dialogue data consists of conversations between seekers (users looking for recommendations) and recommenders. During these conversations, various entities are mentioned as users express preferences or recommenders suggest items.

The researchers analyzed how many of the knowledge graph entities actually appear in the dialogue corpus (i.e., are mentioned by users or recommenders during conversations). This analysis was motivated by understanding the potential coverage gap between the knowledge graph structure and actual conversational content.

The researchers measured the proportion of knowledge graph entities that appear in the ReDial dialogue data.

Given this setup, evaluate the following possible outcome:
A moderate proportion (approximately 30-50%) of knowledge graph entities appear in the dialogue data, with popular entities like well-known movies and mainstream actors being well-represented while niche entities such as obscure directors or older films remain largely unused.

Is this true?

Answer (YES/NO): NO